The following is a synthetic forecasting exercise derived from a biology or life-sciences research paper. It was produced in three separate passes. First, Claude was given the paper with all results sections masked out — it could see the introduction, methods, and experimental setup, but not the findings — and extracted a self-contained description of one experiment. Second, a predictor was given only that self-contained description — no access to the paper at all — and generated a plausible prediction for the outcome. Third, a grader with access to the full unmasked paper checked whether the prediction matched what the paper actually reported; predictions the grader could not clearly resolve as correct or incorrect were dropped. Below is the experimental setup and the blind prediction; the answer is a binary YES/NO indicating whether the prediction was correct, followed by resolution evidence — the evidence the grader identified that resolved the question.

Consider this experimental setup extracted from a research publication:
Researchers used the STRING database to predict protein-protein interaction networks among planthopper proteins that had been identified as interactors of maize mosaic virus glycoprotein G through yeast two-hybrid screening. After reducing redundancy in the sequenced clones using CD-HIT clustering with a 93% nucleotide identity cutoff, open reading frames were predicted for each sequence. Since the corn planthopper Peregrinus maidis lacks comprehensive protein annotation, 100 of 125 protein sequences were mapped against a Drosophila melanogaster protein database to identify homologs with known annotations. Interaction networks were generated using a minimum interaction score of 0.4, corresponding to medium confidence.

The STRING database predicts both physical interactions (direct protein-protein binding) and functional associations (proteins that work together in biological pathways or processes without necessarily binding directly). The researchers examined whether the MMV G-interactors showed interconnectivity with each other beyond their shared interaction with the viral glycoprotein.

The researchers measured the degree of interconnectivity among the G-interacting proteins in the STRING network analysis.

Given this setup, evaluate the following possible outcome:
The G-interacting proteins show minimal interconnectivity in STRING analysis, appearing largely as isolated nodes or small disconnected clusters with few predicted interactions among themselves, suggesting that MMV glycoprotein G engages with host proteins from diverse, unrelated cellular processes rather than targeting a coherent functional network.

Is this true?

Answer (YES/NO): NO